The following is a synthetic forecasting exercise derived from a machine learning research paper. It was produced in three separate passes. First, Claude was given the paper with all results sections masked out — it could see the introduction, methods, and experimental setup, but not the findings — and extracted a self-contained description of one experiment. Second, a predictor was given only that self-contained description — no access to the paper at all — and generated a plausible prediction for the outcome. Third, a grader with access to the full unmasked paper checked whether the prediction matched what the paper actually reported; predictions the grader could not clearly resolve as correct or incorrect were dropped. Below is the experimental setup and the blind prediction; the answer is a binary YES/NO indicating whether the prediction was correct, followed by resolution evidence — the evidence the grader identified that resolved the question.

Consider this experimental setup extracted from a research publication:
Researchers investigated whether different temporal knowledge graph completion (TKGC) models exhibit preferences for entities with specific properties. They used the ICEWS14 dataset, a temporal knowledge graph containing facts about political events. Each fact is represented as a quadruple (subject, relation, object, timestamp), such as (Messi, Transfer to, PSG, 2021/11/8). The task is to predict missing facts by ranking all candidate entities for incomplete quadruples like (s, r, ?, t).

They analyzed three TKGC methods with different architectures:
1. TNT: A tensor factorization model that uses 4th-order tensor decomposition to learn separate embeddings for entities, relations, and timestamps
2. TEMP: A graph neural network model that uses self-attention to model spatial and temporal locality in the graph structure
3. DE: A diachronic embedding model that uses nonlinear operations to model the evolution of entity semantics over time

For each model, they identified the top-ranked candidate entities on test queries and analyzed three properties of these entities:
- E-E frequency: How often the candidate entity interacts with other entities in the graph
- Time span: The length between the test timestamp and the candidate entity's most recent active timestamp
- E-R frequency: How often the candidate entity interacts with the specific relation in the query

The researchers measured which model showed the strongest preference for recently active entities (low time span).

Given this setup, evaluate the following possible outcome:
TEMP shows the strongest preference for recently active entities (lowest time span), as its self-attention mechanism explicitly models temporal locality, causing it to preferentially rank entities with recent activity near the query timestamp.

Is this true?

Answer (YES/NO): YES